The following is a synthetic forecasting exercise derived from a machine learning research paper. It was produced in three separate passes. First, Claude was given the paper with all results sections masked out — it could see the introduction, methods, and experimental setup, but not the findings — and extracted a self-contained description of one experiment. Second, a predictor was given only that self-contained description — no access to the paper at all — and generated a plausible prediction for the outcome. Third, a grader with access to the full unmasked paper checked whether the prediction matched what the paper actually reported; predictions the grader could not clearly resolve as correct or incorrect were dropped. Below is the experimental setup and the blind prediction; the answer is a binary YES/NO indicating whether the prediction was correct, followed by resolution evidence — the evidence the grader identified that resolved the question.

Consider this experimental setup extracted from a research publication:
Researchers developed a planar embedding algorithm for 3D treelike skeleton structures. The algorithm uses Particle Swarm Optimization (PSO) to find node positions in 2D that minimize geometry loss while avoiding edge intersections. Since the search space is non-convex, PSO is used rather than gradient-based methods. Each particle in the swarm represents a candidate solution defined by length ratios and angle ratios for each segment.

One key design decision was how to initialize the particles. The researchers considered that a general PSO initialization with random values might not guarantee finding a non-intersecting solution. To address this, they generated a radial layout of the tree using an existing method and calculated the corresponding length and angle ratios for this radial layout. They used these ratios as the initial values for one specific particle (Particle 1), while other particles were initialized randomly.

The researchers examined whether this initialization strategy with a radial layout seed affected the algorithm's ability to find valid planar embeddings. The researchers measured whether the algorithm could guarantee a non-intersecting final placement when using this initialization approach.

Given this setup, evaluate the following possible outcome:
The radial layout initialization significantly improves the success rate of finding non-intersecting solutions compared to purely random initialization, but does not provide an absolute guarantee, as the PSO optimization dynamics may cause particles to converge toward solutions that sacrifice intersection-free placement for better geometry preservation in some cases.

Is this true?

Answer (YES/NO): NO